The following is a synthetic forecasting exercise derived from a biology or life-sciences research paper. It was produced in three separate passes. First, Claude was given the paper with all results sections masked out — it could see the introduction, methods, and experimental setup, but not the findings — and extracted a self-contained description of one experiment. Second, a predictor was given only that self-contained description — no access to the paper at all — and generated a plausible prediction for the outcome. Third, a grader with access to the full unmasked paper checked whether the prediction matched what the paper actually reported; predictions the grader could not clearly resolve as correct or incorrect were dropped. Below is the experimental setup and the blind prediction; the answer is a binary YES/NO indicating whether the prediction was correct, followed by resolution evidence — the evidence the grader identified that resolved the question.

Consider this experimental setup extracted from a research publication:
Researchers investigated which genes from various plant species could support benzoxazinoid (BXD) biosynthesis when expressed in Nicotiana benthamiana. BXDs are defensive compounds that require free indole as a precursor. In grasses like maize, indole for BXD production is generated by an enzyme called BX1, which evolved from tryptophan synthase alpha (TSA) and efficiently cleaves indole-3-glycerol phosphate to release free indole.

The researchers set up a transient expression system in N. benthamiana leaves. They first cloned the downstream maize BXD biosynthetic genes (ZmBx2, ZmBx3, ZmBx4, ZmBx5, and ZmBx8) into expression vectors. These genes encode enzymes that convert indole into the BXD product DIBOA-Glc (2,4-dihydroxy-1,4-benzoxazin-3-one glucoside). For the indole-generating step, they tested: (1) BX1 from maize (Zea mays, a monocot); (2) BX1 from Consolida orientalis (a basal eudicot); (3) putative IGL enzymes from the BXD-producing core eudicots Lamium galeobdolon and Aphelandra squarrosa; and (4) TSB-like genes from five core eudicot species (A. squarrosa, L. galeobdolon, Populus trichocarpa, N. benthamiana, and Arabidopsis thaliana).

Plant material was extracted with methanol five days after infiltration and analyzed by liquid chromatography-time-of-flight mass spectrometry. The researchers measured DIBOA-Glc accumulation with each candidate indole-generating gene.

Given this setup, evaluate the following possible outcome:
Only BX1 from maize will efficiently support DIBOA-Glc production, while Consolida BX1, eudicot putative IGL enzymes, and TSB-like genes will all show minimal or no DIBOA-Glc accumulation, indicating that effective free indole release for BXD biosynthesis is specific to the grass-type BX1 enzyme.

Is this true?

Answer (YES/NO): NO